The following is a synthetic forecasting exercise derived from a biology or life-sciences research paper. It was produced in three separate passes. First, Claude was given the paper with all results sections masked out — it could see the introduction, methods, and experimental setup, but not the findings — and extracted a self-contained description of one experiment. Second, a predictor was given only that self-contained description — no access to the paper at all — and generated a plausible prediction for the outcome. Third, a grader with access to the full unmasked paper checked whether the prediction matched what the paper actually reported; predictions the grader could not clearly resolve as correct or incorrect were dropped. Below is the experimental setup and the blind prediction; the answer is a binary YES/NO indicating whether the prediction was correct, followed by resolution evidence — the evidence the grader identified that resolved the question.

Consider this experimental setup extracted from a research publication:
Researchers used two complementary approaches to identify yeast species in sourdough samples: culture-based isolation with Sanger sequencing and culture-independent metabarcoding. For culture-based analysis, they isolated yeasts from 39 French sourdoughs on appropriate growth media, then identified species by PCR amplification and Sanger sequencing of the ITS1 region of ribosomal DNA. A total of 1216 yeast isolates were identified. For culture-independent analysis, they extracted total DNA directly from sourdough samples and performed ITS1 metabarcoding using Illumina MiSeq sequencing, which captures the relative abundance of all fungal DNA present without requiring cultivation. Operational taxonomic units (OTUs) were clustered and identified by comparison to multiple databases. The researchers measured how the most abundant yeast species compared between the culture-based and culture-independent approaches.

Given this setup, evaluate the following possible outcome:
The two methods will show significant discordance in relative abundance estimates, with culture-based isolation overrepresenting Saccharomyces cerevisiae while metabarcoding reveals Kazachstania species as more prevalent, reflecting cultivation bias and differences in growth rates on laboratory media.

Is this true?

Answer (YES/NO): NO